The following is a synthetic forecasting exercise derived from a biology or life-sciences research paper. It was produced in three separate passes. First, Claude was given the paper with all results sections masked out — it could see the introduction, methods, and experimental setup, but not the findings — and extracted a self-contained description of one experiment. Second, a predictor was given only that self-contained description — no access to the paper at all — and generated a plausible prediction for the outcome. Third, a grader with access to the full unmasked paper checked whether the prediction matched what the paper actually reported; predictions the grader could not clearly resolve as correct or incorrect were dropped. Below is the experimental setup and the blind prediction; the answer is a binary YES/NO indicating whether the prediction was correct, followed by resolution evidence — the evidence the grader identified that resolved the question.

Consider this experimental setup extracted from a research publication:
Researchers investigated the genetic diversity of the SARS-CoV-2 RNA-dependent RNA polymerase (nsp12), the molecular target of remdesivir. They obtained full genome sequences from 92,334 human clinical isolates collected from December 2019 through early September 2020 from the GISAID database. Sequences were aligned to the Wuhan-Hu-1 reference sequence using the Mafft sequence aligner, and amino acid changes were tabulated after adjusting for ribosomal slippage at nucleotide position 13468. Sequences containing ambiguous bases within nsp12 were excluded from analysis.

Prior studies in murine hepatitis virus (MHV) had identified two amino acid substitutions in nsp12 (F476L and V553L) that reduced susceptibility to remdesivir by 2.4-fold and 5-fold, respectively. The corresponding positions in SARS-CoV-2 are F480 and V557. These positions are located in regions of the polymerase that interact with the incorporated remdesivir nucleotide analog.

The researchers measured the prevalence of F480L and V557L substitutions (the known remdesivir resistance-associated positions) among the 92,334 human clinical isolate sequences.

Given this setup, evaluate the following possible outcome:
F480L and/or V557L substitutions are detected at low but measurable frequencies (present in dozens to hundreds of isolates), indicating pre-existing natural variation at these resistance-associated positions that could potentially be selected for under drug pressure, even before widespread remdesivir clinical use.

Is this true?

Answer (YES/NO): NO